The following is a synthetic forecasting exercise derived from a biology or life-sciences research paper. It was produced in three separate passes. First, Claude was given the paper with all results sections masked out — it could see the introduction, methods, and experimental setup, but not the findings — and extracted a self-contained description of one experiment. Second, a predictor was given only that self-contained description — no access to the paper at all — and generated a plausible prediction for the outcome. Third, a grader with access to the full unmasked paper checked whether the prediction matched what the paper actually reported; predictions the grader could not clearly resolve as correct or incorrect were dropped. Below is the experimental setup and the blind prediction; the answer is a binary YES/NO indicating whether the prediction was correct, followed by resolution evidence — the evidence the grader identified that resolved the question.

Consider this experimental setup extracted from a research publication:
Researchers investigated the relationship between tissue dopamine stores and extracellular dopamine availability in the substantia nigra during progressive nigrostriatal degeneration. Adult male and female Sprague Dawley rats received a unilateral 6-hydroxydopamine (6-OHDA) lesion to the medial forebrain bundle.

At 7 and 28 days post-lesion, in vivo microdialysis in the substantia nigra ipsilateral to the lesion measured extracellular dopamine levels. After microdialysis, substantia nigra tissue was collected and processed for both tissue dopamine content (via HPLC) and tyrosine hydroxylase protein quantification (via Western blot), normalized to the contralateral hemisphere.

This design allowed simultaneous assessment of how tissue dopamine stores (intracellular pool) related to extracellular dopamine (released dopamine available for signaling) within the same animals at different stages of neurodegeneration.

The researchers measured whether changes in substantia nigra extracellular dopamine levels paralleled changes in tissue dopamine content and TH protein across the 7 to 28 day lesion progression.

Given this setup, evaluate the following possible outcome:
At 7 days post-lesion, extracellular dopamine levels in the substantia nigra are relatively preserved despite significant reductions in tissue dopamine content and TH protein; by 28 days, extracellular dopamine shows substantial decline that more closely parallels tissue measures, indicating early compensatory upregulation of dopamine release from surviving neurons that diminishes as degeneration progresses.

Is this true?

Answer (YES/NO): NO